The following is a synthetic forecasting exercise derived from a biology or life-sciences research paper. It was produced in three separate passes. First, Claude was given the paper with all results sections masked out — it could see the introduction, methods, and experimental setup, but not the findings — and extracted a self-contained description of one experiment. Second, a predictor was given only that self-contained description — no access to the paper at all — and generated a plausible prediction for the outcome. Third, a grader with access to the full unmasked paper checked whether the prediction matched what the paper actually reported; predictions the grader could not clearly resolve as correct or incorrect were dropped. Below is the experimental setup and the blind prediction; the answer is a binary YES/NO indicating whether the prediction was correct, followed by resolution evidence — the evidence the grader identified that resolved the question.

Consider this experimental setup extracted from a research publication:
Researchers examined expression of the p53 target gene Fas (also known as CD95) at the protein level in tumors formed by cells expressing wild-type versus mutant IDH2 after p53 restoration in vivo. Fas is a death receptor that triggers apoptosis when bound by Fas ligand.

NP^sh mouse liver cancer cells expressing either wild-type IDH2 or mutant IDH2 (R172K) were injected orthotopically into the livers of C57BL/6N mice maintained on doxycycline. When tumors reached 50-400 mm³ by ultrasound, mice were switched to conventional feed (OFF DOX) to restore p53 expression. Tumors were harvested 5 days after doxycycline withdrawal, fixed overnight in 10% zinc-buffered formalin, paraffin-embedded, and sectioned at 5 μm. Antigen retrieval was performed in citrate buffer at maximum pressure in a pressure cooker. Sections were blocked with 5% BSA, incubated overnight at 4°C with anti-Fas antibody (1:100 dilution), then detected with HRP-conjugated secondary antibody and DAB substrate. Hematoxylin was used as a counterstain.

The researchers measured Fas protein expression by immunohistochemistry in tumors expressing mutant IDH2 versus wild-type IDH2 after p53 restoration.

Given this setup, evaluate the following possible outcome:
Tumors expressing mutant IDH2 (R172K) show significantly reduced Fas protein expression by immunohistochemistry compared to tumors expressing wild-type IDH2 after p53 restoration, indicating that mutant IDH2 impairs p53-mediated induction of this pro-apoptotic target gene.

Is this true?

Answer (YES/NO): YES